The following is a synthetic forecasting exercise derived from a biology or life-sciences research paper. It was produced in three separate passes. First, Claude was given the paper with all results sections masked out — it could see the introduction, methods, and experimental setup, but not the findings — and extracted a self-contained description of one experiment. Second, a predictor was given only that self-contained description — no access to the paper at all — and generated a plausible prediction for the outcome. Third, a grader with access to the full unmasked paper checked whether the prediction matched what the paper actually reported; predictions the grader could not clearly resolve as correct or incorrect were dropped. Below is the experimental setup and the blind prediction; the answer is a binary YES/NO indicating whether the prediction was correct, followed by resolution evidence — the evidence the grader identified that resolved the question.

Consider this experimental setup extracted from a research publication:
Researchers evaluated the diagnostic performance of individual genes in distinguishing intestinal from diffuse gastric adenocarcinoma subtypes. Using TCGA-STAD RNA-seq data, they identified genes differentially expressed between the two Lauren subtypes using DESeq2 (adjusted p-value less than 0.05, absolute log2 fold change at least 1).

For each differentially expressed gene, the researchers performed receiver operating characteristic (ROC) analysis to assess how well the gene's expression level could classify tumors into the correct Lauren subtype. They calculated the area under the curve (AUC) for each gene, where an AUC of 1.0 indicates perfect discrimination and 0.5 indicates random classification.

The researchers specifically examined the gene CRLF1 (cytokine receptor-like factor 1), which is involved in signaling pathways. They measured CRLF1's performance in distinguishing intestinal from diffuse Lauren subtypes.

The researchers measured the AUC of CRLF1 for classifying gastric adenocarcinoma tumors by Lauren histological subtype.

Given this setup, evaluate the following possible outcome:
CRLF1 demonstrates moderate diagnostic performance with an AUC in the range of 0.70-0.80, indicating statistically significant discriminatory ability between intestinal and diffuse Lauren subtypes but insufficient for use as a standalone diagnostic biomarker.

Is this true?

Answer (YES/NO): NO